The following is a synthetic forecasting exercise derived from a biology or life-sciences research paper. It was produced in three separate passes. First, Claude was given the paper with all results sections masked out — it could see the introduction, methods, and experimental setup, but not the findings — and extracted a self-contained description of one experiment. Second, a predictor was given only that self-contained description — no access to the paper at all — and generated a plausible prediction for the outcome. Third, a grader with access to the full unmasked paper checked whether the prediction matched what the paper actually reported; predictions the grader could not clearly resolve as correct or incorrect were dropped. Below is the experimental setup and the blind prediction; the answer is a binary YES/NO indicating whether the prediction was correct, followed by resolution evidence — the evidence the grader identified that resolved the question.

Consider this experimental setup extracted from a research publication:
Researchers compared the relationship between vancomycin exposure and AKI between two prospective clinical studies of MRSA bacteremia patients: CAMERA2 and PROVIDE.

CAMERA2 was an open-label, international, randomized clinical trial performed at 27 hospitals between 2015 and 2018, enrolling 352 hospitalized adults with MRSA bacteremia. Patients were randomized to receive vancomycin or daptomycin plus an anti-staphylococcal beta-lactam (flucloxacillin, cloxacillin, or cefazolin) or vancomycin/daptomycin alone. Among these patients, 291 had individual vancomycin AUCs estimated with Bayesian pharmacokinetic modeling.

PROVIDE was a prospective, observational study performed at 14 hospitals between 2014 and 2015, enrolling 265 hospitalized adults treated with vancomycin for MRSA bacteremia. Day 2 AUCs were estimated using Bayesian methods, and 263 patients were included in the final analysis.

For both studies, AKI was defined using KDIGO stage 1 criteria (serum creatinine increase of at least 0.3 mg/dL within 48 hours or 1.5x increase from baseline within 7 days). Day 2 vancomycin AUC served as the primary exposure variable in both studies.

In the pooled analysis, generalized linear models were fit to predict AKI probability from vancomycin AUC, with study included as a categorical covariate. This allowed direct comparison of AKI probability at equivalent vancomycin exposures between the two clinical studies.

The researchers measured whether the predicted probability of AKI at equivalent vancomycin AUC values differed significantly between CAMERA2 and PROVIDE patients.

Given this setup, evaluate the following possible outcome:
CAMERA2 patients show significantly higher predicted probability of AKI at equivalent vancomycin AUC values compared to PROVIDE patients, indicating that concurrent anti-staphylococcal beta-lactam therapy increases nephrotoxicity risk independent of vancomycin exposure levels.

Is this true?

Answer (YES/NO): NO